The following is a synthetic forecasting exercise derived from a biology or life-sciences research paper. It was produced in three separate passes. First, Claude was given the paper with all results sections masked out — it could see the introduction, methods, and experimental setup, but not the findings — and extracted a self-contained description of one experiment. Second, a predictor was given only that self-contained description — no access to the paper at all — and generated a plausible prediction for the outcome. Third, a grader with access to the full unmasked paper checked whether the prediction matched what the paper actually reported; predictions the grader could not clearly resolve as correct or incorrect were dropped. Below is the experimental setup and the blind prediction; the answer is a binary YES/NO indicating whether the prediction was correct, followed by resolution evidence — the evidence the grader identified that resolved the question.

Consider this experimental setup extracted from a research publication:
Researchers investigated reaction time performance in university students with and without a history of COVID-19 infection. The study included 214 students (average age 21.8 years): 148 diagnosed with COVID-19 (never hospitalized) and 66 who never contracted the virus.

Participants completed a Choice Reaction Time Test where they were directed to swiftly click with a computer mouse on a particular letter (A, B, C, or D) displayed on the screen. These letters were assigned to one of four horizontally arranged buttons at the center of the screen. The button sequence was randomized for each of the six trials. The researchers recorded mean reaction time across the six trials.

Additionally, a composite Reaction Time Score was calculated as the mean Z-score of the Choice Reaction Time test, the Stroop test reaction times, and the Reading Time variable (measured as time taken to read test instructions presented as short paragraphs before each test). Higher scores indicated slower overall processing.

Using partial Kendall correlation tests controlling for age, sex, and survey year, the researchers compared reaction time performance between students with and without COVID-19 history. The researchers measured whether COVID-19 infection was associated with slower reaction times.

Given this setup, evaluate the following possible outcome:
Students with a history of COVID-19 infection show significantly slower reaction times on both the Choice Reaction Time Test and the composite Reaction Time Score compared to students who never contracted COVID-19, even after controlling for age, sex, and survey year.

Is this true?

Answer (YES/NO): NO